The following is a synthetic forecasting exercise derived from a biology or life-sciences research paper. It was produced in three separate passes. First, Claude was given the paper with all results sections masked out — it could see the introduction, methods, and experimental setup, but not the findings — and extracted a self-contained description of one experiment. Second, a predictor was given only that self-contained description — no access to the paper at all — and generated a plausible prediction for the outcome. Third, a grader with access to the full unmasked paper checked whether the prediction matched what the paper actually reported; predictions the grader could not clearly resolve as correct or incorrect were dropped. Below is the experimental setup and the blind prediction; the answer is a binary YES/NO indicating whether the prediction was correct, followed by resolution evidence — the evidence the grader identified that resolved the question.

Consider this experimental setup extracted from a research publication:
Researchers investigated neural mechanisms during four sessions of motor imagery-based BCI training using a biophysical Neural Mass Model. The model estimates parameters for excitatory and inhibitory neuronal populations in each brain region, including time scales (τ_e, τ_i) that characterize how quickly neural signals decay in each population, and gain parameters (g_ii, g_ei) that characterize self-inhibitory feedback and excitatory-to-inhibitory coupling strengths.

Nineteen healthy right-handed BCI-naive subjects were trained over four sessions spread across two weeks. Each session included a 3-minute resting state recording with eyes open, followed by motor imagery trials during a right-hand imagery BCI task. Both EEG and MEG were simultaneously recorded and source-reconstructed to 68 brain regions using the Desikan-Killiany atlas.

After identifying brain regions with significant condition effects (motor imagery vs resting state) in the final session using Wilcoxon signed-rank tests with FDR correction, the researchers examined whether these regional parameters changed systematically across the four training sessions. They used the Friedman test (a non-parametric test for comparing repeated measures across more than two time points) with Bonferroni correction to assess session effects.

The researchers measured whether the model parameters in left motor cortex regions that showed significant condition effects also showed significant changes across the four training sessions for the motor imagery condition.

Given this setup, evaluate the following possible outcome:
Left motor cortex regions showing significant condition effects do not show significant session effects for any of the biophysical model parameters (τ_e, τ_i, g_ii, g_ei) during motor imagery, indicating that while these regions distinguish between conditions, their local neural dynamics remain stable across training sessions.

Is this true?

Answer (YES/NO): NO